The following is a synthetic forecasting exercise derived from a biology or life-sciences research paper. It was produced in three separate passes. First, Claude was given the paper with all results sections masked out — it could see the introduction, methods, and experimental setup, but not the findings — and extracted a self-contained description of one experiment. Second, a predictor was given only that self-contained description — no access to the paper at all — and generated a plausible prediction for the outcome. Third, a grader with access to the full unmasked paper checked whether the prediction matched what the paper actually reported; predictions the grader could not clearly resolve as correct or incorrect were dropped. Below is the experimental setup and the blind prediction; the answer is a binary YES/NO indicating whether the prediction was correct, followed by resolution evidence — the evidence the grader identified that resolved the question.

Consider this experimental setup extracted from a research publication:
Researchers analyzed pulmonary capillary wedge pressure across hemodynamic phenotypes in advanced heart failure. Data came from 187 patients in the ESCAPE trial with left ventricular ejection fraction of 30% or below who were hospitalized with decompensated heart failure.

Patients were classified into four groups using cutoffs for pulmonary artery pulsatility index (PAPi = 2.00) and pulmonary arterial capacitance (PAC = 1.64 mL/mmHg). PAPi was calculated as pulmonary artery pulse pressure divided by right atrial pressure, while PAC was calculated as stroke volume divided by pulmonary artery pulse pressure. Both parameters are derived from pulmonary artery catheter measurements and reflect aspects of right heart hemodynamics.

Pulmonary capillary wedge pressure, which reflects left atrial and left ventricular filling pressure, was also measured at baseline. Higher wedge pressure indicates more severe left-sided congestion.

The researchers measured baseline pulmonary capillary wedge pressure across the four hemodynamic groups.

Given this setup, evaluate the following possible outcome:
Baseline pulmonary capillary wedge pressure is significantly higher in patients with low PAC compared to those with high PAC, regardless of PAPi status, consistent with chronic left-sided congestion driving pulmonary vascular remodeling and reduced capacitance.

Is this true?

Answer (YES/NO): NO